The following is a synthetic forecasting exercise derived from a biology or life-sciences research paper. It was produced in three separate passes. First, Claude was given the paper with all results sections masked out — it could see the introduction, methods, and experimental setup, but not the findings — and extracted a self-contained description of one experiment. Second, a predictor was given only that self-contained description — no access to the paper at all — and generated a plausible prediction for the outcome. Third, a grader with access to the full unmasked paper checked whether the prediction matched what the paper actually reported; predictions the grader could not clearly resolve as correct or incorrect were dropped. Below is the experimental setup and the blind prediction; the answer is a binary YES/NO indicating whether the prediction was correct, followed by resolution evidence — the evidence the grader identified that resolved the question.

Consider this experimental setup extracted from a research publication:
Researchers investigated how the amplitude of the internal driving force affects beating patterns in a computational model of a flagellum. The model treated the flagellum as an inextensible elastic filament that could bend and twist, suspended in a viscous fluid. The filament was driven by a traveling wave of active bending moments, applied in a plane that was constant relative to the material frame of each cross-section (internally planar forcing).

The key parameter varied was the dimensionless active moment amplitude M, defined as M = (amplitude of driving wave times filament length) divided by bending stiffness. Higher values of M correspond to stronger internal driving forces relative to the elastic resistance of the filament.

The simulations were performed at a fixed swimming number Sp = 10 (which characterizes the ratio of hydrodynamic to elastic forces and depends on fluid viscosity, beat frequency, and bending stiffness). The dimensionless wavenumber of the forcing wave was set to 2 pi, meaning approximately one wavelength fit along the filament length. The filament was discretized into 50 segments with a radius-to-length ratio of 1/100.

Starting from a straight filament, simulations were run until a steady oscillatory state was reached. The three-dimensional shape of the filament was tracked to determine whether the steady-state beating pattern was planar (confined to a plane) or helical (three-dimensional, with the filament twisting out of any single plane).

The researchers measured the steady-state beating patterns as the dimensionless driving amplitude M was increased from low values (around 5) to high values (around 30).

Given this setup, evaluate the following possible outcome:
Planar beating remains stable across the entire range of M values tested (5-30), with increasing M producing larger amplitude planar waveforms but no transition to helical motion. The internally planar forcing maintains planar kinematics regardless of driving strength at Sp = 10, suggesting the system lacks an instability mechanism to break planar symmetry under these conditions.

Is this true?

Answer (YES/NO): NO